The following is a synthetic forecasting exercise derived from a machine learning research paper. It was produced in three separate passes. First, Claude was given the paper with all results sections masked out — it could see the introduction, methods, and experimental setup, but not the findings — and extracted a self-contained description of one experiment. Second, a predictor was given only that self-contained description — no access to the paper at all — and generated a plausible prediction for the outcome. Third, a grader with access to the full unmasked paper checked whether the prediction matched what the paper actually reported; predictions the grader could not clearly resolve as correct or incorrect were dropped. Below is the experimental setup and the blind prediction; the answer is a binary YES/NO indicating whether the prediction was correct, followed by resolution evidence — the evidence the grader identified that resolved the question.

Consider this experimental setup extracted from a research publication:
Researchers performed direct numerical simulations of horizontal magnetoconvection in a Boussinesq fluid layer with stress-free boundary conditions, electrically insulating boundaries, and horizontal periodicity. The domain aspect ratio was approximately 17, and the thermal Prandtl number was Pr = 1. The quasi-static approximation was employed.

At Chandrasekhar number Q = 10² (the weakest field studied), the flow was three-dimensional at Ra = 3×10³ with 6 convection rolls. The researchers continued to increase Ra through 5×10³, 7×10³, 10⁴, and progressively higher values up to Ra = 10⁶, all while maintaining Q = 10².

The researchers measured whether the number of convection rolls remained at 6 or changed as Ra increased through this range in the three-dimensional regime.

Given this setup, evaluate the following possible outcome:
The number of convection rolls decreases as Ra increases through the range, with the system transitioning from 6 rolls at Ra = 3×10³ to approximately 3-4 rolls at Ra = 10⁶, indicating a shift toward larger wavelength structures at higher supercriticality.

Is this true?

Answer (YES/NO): NO